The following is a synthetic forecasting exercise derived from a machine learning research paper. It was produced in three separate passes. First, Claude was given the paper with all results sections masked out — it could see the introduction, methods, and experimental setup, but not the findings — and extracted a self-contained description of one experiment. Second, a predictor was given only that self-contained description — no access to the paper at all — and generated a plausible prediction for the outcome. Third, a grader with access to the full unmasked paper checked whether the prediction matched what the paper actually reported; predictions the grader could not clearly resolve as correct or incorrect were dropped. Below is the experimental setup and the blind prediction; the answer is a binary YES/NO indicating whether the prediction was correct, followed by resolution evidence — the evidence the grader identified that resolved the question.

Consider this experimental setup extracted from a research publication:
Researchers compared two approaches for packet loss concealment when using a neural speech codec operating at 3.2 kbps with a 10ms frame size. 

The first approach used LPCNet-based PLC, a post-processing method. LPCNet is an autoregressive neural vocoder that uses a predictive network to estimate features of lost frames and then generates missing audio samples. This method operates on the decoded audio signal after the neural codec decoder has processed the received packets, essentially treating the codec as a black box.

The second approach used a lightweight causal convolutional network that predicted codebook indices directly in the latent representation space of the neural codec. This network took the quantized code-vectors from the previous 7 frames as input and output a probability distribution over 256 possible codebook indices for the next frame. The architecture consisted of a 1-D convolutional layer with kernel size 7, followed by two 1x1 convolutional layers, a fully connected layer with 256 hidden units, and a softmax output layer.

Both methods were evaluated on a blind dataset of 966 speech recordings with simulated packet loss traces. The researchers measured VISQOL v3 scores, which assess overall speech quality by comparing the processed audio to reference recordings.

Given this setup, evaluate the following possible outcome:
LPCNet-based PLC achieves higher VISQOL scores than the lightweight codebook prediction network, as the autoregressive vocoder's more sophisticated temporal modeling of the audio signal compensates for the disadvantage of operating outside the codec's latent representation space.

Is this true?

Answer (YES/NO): YES